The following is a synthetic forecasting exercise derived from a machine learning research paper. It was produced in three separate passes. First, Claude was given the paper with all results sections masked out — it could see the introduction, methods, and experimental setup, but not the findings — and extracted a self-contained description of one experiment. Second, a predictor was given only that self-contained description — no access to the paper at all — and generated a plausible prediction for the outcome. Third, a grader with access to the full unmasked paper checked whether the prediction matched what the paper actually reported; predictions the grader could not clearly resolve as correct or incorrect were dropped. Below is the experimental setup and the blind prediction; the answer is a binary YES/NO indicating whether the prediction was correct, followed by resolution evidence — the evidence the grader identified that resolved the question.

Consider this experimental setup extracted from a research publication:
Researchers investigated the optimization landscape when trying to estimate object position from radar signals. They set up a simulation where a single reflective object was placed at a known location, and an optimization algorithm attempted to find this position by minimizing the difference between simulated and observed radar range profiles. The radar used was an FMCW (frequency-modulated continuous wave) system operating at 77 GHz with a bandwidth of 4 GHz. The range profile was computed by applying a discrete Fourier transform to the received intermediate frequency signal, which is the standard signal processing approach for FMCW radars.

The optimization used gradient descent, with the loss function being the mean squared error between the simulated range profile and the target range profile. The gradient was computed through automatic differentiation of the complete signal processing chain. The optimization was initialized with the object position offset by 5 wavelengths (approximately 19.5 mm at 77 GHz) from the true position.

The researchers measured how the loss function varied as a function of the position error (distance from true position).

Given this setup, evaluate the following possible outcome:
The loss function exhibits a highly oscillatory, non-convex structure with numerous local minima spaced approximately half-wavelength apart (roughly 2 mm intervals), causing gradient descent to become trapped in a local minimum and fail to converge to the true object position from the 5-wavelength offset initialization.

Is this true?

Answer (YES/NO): NO